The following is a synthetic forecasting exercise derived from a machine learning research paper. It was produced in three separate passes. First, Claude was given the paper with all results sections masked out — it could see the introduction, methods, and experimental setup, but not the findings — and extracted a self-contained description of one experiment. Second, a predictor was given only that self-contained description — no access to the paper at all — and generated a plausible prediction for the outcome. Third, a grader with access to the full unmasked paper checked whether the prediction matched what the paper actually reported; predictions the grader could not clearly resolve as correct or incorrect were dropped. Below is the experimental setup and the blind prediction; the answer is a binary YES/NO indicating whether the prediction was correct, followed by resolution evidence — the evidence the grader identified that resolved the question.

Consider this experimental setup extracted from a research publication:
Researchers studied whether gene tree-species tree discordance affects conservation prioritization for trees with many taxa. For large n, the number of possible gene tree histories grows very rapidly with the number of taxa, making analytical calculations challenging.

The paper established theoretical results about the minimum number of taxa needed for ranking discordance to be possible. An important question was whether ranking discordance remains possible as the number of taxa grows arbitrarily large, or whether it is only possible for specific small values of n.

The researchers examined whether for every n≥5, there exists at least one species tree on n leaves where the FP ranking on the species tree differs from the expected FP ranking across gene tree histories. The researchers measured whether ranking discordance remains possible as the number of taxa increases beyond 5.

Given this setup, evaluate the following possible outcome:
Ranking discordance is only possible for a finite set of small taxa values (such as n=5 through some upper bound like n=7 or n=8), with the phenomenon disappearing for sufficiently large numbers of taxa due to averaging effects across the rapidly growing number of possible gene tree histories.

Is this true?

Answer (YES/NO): NO